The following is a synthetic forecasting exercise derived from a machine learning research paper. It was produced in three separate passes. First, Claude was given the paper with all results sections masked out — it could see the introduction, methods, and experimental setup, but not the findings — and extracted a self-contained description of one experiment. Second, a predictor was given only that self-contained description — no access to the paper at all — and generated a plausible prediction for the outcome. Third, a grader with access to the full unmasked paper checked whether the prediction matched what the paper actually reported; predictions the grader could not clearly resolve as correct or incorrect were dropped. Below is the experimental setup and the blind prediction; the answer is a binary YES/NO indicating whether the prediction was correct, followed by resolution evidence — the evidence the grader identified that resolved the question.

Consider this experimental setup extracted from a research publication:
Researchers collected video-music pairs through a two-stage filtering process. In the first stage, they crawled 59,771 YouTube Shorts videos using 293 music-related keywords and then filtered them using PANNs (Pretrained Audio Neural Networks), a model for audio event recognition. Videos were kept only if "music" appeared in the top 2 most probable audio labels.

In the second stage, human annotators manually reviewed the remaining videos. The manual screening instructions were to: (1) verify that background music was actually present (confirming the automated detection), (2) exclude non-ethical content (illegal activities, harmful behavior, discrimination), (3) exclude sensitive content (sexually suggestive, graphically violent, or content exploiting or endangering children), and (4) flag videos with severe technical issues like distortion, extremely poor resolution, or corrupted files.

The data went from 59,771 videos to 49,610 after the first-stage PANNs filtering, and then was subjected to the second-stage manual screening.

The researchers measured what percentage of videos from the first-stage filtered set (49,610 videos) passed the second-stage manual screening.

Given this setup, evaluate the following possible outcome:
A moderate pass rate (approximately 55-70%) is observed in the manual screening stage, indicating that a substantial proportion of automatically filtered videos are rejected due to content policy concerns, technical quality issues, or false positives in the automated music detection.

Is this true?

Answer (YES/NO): NO